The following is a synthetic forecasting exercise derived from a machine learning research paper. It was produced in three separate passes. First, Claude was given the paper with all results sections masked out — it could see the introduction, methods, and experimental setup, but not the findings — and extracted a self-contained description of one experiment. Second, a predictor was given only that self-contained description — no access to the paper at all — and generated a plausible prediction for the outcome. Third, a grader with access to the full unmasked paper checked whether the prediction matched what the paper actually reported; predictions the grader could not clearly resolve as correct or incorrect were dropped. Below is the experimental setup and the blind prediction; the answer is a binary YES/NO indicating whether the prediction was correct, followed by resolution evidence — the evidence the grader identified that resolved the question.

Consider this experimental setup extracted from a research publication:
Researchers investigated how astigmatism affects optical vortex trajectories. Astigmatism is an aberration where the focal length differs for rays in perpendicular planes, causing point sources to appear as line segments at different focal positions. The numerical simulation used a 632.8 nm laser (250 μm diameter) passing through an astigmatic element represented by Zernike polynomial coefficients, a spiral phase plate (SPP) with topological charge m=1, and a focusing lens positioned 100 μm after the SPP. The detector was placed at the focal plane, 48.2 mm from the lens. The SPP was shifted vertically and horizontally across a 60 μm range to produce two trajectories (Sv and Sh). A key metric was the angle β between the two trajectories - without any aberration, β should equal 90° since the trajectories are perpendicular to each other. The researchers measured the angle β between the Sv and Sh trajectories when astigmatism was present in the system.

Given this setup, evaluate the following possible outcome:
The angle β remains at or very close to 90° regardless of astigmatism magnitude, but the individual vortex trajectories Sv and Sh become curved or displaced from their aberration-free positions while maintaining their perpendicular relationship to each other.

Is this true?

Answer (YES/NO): NO